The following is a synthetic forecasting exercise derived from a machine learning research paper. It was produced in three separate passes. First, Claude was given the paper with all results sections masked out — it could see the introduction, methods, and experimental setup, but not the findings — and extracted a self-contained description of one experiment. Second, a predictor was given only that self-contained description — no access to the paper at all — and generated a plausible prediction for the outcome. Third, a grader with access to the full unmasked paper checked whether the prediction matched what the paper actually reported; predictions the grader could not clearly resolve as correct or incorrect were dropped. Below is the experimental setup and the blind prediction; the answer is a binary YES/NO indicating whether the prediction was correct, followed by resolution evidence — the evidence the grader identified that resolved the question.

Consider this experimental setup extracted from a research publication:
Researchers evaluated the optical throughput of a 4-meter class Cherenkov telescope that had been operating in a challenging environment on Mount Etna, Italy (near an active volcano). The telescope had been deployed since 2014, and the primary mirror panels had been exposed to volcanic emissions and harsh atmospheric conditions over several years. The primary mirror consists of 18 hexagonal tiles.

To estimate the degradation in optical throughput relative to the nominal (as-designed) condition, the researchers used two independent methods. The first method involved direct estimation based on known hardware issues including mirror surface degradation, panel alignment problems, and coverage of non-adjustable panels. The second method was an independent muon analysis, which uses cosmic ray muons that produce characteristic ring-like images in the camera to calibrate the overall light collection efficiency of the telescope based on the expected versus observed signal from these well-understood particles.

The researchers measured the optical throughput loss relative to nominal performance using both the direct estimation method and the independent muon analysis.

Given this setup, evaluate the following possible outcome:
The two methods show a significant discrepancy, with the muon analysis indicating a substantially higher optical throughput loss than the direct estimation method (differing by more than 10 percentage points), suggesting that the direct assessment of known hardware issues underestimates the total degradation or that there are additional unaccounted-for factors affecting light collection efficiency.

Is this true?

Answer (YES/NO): NO